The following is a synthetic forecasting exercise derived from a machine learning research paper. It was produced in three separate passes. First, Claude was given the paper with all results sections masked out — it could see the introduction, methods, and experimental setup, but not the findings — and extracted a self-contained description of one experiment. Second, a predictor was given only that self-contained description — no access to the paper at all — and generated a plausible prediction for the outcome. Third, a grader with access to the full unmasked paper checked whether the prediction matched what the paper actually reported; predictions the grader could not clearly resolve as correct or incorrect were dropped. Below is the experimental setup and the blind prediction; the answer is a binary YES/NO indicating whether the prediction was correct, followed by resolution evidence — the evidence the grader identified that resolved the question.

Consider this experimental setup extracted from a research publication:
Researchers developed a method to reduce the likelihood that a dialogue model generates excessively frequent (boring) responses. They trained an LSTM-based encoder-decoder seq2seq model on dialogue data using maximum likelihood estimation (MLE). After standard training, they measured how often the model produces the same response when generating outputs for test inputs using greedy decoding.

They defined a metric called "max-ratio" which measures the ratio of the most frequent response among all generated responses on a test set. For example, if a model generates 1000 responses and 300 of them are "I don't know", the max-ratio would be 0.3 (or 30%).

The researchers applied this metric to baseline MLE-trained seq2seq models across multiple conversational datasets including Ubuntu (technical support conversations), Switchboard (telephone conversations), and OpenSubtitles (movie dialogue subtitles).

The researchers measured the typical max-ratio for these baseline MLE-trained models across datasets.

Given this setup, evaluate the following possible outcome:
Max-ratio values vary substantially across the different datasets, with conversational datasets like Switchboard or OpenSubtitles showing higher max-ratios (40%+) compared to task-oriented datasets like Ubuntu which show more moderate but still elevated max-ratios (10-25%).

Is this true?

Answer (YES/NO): NO